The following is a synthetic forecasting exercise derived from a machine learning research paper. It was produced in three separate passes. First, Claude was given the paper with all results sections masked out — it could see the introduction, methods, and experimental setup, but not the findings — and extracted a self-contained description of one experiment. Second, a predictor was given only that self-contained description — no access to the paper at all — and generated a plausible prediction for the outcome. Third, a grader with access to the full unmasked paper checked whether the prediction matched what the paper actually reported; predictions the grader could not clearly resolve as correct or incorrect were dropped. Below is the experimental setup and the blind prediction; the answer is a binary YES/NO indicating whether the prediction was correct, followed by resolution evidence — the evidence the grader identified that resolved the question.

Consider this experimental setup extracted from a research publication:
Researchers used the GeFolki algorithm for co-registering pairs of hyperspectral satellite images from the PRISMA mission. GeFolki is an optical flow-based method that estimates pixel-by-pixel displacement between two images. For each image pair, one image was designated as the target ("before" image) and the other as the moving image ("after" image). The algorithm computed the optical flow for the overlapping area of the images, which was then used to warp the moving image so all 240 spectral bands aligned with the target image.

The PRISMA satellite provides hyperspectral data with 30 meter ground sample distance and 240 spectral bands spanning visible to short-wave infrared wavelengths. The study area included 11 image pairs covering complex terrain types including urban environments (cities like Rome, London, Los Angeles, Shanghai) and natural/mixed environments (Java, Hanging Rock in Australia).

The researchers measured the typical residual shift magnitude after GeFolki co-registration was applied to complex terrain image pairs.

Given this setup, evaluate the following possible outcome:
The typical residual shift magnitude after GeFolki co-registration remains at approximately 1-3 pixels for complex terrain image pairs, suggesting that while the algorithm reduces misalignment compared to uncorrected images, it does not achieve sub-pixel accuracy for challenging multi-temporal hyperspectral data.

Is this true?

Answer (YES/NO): NO